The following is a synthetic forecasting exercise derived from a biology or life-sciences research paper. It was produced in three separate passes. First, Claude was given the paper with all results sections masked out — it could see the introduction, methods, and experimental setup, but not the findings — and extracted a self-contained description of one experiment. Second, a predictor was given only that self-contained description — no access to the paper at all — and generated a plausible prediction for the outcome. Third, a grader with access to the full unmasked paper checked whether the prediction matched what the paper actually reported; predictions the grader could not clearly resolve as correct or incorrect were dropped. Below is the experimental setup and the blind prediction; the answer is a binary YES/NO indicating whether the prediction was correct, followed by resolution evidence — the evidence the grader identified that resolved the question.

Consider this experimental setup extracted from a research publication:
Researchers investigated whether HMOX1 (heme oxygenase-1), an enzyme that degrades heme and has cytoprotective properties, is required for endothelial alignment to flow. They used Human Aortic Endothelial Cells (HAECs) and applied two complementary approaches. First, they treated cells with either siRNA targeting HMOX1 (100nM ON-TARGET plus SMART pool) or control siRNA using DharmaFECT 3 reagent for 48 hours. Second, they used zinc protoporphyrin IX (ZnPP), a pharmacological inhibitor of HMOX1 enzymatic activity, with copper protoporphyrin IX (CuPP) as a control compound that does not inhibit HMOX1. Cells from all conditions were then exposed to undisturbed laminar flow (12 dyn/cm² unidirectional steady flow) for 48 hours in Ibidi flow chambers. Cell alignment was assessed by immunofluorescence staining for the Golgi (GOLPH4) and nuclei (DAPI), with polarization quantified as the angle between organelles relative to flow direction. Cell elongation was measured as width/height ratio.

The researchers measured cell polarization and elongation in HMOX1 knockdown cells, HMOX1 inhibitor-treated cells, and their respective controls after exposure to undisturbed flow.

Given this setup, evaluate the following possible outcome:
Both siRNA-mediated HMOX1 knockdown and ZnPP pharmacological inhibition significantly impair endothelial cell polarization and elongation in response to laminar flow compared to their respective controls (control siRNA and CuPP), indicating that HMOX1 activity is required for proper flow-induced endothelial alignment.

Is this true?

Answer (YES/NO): NO